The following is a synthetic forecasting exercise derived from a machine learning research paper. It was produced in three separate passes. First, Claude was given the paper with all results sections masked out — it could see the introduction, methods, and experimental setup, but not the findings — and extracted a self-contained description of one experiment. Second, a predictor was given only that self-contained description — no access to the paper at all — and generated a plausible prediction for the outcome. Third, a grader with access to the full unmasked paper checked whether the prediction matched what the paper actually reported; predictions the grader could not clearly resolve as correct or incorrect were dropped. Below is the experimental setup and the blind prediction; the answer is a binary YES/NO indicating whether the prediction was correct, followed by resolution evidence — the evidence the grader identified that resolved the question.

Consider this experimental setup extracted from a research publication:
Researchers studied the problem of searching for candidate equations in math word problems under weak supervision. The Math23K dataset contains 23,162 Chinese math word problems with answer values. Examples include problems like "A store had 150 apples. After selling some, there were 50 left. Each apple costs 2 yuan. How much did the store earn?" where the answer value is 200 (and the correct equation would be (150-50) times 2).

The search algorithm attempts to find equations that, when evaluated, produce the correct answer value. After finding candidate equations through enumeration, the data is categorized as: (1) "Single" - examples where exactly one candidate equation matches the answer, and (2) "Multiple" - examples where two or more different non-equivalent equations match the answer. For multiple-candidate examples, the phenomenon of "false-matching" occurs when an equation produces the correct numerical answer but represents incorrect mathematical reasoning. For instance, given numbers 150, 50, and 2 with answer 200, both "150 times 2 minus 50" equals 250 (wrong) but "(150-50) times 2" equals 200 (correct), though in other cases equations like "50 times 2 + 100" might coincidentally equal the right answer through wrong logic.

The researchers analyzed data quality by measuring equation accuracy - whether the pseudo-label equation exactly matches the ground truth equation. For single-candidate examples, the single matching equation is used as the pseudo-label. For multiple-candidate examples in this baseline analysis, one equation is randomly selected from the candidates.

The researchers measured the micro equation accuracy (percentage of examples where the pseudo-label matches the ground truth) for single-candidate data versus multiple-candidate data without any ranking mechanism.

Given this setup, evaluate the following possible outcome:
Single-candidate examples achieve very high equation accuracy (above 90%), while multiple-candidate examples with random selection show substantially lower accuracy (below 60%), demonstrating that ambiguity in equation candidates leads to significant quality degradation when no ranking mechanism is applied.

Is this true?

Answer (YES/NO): NO